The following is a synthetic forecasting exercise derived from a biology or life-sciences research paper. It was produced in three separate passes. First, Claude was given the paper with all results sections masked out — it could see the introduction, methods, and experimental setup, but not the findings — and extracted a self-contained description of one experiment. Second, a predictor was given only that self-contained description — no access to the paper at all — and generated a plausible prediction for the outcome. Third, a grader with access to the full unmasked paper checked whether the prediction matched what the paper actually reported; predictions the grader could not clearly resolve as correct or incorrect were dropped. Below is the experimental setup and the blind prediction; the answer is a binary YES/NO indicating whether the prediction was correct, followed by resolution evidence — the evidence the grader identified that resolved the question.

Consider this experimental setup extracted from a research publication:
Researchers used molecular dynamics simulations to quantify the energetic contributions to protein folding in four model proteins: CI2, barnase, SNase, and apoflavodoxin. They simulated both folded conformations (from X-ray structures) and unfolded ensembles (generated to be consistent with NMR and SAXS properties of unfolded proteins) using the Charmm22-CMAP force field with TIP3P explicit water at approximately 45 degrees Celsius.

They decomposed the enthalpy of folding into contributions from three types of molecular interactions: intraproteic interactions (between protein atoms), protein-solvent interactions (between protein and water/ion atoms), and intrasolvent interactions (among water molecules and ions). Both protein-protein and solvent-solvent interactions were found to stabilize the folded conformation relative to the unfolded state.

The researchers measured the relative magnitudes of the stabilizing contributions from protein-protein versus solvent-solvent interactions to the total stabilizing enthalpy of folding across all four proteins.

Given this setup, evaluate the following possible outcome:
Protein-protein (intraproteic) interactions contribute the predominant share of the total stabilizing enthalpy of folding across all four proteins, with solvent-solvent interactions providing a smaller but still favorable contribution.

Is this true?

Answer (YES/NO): NO